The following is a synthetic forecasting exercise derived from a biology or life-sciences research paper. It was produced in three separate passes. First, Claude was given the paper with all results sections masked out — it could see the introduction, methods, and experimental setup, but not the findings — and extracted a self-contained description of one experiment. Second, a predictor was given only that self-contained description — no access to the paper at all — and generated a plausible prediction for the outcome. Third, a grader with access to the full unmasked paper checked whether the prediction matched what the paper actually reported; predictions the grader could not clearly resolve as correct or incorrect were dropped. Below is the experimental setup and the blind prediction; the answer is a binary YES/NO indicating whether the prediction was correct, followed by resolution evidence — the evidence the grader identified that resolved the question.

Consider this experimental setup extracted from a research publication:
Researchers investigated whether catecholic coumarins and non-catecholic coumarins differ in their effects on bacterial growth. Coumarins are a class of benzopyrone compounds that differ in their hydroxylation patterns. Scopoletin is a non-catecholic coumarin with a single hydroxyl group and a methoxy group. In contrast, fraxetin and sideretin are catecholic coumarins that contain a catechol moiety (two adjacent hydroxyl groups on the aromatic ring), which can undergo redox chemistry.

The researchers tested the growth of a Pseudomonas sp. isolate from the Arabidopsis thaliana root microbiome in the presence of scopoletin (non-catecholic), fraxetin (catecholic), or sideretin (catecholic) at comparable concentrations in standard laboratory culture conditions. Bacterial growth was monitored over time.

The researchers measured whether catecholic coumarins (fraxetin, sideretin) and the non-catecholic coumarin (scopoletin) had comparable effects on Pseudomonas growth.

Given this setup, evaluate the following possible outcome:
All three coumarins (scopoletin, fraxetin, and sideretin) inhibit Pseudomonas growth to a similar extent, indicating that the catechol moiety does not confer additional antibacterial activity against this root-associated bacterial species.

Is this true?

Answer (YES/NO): NO